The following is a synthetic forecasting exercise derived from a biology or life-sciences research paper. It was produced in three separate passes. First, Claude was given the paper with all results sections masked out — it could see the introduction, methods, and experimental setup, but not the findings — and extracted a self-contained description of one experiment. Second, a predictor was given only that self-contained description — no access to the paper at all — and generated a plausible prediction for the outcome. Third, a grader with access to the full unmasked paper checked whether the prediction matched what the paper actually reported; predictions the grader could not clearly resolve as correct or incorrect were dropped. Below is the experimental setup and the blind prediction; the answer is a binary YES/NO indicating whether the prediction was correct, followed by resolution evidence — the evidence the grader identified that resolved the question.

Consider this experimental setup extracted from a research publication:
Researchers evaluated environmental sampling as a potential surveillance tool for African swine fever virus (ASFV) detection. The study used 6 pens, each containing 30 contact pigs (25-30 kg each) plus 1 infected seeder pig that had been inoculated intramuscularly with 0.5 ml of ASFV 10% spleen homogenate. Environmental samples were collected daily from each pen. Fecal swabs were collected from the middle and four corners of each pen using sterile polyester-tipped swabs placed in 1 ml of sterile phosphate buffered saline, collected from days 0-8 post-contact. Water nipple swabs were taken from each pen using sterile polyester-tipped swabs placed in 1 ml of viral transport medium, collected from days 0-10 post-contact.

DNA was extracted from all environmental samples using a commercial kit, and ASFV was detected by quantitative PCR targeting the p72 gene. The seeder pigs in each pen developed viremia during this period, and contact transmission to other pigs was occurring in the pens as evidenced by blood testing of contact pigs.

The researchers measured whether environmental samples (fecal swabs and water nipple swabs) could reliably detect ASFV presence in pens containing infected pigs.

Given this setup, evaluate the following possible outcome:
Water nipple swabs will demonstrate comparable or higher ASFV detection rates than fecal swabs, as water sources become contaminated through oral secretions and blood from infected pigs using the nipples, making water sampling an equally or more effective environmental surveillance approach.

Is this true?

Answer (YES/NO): NO